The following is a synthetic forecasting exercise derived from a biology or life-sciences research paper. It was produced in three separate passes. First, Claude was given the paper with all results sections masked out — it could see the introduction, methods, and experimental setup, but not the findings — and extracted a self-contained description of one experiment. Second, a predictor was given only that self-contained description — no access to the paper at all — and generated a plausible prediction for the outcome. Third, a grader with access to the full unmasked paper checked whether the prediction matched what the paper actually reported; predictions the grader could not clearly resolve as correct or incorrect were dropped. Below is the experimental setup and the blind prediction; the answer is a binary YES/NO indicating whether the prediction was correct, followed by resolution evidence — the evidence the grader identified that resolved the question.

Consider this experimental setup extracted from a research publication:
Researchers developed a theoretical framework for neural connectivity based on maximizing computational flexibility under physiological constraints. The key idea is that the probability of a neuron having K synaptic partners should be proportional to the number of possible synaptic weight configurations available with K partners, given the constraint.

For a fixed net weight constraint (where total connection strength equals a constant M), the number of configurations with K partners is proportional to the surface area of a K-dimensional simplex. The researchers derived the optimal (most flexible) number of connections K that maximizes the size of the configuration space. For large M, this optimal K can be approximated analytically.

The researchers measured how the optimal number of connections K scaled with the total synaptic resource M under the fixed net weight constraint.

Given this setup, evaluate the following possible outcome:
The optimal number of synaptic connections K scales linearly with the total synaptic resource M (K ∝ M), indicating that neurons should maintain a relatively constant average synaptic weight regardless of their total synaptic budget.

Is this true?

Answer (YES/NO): YES